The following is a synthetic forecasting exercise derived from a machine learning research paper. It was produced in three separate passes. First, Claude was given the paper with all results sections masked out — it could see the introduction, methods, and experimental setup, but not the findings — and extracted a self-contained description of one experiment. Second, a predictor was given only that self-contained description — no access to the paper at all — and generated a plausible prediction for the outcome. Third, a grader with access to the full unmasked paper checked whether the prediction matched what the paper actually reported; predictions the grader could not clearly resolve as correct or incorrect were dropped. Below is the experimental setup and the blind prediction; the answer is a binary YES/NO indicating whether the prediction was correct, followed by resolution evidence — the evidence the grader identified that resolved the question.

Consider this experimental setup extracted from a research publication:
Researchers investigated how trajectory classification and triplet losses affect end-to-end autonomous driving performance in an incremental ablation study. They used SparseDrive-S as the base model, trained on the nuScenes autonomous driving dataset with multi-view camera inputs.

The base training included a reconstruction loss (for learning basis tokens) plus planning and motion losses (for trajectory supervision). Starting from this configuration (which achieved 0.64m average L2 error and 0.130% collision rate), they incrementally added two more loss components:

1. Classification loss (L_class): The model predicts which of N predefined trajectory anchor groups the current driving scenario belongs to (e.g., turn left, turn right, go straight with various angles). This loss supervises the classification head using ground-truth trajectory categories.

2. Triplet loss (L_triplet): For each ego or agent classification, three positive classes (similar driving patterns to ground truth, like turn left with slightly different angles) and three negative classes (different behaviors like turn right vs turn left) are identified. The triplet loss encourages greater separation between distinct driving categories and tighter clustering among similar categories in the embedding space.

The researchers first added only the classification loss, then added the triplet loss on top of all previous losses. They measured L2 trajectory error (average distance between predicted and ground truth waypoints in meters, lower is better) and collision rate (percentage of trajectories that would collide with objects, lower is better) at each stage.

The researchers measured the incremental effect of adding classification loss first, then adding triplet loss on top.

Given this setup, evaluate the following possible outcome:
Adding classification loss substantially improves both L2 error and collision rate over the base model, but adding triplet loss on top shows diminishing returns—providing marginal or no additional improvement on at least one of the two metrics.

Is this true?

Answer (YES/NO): NO